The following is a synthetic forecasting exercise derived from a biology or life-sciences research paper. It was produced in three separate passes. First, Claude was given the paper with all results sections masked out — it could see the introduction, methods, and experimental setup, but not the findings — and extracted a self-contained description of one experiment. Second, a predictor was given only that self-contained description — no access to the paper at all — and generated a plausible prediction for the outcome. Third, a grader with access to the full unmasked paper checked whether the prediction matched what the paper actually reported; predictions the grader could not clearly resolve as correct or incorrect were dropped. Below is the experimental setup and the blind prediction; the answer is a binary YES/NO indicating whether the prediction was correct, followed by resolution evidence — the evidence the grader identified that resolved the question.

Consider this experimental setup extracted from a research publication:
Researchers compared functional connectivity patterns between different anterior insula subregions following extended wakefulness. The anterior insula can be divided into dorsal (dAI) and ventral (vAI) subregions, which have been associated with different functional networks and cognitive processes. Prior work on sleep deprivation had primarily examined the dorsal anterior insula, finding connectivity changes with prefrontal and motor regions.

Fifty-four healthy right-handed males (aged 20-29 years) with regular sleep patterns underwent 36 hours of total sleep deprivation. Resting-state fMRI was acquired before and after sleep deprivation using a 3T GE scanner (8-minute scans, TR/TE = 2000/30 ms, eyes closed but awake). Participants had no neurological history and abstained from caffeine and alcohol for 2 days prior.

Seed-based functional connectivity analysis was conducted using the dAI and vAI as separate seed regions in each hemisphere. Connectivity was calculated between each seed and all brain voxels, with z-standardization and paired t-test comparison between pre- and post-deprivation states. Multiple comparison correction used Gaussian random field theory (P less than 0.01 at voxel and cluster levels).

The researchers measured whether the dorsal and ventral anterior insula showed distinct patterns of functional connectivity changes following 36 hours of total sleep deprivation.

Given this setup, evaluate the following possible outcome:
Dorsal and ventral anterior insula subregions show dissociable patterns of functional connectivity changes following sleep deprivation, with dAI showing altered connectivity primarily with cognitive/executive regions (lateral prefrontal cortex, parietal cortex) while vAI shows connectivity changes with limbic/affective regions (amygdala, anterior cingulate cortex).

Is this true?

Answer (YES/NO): NO